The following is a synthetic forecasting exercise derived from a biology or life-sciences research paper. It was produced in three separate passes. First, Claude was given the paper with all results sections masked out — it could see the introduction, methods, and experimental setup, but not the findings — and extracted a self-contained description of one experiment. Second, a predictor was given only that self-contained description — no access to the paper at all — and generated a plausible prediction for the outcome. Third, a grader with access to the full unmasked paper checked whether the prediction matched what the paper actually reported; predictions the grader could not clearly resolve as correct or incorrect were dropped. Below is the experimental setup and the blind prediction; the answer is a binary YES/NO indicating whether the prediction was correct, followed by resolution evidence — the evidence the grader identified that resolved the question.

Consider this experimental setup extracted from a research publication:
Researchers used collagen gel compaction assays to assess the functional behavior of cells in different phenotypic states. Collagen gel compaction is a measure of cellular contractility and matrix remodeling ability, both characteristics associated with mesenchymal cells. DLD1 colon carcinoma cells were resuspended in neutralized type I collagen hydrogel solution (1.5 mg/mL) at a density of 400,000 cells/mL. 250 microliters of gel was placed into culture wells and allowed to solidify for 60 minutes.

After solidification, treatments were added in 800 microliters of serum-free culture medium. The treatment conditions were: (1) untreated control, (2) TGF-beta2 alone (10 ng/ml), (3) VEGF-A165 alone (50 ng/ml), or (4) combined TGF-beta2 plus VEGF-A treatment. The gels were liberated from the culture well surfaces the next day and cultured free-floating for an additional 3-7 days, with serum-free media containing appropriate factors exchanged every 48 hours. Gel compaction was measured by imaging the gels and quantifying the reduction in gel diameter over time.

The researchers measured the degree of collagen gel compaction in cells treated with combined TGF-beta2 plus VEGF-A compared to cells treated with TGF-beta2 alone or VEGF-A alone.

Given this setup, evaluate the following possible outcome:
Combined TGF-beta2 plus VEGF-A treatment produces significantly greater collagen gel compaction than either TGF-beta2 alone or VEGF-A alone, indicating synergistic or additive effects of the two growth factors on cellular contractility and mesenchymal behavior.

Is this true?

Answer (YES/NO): NO